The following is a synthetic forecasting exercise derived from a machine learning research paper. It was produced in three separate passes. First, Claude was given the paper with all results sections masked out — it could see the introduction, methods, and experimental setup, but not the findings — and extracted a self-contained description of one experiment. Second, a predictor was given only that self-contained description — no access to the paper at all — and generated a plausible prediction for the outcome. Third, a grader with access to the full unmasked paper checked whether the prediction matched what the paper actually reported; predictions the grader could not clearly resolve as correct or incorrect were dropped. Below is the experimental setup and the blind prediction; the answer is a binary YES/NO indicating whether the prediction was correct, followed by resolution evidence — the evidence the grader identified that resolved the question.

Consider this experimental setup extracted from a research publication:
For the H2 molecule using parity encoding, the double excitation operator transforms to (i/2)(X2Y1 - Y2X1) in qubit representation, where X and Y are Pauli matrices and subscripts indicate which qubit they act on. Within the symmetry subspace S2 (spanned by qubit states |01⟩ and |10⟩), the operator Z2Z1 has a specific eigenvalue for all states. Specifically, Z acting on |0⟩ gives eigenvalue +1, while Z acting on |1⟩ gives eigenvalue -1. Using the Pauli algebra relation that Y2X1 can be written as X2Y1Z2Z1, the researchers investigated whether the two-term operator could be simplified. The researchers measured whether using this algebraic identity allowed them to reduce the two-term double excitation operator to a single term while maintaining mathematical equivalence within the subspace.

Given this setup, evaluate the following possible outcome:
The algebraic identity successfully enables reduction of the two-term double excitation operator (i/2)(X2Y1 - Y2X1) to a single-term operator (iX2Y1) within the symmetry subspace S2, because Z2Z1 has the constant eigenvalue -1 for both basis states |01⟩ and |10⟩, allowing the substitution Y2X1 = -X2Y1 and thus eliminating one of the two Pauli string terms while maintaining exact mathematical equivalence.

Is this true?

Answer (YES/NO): YES